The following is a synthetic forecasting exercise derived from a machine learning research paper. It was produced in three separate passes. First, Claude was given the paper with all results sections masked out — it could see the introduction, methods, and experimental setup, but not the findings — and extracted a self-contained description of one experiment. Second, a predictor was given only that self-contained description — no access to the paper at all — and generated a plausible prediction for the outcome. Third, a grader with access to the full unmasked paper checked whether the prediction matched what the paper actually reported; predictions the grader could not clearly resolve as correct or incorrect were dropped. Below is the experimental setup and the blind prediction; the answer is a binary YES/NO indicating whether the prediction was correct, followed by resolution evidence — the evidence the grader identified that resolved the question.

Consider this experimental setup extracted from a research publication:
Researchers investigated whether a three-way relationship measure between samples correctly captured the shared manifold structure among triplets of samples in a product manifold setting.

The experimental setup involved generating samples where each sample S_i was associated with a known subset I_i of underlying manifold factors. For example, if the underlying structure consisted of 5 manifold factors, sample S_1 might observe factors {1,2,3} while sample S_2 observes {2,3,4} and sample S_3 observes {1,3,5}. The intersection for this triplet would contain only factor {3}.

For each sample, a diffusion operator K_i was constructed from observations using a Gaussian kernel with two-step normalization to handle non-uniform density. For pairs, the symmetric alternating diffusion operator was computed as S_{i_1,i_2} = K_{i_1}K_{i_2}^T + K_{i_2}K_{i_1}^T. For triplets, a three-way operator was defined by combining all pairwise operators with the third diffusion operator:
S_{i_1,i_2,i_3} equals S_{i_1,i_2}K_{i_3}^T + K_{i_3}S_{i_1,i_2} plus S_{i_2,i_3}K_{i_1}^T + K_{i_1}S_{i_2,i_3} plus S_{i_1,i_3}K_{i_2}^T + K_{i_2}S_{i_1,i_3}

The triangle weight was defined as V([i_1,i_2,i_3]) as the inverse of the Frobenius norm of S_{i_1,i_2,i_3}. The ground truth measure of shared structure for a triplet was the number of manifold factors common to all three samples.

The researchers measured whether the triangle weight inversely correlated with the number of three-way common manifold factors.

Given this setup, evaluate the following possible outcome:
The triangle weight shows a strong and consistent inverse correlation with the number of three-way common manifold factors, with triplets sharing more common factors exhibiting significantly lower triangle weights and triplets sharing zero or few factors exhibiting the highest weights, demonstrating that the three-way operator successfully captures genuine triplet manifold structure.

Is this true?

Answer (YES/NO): YES